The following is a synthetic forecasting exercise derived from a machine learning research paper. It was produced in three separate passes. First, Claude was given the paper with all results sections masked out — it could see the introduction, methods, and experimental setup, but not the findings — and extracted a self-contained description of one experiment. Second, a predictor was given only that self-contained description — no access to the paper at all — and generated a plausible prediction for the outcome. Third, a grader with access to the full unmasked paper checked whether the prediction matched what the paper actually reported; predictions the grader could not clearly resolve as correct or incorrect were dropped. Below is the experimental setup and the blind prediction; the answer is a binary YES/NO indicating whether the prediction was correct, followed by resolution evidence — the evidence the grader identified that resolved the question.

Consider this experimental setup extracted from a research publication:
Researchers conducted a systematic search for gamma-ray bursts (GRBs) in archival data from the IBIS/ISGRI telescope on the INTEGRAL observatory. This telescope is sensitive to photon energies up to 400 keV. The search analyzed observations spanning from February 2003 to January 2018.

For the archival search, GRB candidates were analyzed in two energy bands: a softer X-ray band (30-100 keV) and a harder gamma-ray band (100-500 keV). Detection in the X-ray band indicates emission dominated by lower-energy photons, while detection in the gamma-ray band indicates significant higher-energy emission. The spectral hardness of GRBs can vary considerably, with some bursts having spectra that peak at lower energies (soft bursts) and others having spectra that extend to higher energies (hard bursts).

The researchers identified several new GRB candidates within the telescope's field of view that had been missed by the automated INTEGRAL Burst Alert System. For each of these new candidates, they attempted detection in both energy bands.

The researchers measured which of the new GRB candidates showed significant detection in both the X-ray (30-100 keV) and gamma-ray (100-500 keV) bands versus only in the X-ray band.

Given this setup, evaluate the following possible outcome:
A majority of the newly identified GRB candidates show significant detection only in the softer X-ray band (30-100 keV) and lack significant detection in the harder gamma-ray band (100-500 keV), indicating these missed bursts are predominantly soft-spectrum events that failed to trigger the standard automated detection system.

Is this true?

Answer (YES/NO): YES